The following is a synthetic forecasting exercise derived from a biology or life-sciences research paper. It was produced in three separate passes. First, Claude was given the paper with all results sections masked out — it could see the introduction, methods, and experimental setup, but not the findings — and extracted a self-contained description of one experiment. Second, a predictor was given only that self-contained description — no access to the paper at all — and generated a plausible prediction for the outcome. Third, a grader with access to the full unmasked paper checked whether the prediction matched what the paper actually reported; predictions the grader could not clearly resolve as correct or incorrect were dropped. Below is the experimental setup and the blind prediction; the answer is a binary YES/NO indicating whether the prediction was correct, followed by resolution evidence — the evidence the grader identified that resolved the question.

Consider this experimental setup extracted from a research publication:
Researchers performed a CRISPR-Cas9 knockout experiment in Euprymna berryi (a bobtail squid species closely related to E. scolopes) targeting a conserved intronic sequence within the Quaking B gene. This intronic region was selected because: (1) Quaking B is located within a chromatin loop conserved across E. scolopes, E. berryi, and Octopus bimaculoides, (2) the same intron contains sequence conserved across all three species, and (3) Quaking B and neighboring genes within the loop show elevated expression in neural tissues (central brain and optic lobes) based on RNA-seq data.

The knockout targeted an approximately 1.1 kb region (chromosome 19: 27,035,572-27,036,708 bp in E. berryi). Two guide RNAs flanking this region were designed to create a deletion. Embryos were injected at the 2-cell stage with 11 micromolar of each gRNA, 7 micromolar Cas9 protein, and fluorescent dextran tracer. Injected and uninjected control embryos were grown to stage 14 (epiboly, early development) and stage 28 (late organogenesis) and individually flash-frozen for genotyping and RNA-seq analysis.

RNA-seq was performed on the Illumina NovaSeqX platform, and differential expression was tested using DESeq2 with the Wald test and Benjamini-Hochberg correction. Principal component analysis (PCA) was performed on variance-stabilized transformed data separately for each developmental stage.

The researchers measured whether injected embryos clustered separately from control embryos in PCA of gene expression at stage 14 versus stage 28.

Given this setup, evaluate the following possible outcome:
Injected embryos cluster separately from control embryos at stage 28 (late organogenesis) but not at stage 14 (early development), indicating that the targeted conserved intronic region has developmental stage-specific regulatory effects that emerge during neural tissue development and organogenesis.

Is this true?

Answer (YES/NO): NO